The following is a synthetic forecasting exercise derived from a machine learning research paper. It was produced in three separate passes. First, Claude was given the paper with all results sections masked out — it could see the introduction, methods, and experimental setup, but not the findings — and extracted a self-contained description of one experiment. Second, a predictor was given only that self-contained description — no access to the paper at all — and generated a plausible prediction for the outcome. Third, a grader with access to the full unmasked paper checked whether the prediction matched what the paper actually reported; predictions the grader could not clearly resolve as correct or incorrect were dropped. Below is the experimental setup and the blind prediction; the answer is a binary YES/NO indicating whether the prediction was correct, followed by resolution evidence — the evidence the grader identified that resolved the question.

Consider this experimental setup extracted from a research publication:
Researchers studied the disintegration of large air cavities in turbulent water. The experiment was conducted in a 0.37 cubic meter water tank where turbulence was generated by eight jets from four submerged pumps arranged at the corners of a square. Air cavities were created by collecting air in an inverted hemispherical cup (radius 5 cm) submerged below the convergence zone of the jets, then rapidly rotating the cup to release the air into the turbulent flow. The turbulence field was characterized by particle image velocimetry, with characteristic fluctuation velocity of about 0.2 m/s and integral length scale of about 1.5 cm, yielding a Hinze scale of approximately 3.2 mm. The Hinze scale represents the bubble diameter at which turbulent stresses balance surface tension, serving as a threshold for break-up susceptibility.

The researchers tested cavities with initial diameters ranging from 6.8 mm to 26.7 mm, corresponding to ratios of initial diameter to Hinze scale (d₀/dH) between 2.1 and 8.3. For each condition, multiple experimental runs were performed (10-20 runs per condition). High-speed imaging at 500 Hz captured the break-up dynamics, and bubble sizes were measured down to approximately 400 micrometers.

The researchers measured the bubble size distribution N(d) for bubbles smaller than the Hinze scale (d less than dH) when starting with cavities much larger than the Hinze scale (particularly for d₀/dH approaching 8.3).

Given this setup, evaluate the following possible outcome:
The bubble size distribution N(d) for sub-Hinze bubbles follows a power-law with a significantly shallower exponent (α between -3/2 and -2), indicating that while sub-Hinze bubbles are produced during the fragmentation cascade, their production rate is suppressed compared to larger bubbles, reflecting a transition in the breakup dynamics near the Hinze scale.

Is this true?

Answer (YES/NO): YES